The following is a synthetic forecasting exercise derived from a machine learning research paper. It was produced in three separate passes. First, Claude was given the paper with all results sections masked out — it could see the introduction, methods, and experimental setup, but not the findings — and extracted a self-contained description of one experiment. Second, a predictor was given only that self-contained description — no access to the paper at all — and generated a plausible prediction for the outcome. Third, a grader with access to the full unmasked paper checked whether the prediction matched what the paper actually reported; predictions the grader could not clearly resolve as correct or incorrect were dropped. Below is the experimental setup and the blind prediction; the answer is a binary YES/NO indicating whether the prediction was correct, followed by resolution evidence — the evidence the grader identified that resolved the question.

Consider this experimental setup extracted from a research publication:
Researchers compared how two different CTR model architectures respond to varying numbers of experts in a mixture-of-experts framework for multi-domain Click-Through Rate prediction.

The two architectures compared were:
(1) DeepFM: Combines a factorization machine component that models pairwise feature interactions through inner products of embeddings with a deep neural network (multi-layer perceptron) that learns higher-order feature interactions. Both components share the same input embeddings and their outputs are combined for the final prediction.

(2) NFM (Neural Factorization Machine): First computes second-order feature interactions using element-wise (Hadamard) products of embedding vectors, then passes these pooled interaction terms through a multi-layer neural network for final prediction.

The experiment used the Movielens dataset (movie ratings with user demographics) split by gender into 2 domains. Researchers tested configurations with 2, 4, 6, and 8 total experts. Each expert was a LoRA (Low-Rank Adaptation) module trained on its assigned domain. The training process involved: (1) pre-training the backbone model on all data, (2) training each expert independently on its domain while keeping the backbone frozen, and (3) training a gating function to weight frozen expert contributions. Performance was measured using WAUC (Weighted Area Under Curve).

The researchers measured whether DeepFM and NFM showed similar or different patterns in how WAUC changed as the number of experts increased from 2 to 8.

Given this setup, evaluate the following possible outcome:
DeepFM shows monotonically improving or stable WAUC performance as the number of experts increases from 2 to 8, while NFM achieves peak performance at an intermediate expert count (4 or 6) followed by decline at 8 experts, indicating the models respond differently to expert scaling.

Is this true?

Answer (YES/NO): NO